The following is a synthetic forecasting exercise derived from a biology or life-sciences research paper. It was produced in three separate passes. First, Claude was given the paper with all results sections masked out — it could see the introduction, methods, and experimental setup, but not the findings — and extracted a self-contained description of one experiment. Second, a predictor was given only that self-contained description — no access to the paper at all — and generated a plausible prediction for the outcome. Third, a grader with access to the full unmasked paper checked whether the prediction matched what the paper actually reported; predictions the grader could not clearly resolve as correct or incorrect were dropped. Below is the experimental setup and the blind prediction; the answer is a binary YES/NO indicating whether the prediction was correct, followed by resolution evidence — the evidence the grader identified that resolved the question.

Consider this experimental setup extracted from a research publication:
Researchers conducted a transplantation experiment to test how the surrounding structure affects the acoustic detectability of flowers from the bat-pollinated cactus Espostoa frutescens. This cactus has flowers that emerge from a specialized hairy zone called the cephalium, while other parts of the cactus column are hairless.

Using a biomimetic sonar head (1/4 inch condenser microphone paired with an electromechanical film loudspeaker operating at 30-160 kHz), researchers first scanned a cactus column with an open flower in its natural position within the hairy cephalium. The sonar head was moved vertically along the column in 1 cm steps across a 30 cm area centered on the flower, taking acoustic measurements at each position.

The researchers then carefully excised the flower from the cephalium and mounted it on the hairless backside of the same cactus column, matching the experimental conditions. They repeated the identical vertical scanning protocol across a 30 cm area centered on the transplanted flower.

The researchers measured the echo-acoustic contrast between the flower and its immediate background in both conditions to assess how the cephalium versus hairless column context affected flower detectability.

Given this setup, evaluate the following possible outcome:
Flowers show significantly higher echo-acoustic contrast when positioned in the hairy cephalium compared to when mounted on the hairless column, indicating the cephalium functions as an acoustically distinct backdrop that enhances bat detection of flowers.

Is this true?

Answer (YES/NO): YES